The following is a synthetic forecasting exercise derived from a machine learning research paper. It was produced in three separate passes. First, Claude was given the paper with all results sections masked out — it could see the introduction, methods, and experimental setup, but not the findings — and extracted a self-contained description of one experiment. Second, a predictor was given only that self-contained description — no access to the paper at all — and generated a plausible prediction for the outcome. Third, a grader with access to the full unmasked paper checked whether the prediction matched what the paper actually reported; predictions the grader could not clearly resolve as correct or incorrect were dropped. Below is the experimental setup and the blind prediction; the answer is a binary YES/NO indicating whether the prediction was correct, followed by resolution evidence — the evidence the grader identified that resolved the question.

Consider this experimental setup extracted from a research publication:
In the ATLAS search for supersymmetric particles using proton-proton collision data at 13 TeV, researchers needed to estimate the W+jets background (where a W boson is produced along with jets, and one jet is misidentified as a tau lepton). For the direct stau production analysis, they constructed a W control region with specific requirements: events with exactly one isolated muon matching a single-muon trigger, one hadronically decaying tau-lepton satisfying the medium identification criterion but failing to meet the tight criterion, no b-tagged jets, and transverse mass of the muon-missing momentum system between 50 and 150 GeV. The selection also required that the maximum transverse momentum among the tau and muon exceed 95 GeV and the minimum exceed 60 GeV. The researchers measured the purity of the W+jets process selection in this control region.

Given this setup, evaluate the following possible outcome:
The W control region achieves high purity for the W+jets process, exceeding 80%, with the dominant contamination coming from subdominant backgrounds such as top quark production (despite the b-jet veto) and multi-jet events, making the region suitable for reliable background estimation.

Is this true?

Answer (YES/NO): YES